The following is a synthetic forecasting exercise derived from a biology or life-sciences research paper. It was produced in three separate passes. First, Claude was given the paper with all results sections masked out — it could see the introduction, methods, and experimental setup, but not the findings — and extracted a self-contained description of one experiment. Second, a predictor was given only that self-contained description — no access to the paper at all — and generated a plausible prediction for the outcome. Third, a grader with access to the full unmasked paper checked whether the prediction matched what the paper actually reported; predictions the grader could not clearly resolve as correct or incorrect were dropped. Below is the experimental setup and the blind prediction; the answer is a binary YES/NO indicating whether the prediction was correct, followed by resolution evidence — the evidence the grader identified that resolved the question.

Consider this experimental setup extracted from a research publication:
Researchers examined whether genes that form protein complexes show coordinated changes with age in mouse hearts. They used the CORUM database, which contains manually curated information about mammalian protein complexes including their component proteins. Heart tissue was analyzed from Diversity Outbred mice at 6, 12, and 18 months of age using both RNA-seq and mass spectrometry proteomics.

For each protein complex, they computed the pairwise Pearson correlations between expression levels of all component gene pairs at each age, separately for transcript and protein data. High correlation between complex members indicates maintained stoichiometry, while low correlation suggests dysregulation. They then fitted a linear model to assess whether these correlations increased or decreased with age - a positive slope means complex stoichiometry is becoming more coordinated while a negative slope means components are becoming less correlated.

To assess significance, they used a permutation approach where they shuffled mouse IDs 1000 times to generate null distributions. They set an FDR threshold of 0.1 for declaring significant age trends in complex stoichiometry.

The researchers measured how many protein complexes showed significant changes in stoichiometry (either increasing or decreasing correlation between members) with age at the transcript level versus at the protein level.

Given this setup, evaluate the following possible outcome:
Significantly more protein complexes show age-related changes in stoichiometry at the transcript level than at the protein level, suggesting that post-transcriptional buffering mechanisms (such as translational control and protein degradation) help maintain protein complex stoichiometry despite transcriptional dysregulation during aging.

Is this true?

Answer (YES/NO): NO